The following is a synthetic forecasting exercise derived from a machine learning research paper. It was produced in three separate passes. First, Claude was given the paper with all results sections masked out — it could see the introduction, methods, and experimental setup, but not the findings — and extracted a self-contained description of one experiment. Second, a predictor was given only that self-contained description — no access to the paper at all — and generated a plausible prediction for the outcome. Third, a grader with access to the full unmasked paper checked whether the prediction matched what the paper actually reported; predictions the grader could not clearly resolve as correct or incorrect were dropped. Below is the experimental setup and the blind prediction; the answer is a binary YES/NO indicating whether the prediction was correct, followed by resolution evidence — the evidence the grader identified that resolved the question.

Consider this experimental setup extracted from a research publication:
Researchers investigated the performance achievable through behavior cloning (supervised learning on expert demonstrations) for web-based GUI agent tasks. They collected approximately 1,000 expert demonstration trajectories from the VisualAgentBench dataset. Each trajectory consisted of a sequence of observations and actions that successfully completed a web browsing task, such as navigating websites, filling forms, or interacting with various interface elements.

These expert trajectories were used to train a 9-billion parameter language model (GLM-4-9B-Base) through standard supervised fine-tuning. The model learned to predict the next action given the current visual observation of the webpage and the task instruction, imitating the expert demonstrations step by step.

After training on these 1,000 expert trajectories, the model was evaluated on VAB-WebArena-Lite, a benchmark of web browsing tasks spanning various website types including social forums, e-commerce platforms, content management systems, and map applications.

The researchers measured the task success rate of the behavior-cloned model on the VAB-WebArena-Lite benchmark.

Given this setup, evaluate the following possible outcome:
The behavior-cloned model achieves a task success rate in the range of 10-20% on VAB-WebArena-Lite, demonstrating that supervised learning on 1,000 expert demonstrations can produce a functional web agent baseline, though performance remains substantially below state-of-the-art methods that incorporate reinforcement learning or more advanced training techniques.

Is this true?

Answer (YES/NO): NO